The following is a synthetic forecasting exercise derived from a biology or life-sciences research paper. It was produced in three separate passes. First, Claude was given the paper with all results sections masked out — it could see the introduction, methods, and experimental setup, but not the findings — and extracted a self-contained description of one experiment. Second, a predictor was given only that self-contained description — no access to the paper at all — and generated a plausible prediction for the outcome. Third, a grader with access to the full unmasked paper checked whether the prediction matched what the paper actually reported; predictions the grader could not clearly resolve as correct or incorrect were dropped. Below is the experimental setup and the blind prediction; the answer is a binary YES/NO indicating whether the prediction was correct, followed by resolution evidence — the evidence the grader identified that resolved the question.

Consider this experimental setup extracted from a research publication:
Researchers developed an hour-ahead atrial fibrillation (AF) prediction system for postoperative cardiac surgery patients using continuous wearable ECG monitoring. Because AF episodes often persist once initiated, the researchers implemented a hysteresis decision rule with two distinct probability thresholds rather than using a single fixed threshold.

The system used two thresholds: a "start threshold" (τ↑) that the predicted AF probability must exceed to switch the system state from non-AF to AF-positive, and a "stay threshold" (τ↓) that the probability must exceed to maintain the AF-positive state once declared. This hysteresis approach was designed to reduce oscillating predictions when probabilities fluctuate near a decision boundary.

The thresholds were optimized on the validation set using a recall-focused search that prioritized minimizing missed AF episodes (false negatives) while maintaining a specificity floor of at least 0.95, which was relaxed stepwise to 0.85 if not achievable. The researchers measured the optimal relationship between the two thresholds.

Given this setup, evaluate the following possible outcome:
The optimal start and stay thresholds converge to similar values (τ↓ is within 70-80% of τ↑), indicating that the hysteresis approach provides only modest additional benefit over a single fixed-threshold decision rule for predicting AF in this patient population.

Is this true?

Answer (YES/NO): NO